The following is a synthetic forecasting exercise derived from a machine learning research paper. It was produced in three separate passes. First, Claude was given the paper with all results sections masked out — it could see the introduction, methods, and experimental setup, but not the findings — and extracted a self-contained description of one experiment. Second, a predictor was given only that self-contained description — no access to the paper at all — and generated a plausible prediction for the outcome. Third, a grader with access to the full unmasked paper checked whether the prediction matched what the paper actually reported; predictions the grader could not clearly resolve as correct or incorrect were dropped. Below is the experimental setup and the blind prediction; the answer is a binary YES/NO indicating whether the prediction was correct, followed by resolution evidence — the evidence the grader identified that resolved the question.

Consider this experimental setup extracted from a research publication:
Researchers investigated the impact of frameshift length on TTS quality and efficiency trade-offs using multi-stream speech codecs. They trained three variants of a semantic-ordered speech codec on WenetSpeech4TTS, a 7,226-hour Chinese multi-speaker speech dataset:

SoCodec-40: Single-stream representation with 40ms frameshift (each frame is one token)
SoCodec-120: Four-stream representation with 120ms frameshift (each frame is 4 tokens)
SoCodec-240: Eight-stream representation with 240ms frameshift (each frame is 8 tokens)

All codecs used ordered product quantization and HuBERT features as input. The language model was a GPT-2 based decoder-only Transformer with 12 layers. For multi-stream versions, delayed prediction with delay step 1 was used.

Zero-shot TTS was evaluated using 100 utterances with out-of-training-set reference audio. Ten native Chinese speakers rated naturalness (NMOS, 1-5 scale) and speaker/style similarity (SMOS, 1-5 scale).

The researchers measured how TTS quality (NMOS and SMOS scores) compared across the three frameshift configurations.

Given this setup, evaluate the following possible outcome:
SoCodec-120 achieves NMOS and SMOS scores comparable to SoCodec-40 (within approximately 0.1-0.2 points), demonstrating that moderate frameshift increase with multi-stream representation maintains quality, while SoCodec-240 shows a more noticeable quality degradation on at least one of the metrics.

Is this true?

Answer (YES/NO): YES